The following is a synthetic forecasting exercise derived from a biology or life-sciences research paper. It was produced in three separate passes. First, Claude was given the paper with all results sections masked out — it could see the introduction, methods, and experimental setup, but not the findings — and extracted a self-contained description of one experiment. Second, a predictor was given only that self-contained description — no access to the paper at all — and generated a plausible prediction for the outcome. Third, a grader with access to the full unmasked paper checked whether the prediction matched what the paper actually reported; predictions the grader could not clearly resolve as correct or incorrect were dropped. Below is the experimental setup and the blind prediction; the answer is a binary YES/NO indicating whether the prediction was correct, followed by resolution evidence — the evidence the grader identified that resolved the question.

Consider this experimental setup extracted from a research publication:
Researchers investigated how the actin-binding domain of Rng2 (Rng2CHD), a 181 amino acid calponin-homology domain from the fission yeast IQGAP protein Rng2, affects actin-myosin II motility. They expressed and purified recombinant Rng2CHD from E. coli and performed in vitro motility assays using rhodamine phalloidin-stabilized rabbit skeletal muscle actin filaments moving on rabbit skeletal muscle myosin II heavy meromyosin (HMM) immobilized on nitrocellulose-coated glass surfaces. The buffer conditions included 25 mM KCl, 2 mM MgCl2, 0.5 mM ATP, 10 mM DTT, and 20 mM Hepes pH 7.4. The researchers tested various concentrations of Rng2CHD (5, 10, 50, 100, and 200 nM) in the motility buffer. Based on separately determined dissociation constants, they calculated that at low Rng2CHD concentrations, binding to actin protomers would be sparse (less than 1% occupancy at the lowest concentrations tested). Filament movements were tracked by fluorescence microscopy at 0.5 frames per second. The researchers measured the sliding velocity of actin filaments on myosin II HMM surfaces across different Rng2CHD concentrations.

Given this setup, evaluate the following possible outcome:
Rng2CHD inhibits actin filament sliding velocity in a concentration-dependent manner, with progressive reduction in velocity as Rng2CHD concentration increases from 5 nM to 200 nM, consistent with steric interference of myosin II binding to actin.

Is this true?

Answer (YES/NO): NO